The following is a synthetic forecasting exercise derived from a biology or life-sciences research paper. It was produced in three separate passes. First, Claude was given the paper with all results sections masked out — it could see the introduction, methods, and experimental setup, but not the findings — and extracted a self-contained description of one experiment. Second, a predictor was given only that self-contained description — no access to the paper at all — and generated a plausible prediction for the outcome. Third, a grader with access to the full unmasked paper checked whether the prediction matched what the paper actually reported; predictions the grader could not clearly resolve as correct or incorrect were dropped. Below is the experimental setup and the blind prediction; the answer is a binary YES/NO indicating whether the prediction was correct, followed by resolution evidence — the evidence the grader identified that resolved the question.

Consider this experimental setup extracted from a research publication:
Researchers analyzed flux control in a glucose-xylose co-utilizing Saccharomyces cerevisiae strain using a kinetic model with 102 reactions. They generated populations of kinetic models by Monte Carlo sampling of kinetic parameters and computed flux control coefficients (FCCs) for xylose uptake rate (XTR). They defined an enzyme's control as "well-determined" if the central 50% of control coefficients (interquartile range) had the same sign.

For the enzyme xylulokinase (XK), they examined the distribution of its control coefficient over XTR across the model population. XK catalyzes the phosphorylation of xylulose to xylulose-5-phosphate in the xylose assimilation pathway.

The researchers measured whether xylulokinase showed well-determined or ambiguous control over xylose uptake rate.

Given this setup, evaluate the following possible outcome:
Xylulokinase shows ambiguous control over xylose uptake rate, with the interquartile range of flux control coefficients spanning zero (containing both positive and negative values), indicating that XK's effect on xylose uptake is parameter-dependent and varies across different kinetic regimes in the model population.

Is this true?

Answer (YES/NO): NO